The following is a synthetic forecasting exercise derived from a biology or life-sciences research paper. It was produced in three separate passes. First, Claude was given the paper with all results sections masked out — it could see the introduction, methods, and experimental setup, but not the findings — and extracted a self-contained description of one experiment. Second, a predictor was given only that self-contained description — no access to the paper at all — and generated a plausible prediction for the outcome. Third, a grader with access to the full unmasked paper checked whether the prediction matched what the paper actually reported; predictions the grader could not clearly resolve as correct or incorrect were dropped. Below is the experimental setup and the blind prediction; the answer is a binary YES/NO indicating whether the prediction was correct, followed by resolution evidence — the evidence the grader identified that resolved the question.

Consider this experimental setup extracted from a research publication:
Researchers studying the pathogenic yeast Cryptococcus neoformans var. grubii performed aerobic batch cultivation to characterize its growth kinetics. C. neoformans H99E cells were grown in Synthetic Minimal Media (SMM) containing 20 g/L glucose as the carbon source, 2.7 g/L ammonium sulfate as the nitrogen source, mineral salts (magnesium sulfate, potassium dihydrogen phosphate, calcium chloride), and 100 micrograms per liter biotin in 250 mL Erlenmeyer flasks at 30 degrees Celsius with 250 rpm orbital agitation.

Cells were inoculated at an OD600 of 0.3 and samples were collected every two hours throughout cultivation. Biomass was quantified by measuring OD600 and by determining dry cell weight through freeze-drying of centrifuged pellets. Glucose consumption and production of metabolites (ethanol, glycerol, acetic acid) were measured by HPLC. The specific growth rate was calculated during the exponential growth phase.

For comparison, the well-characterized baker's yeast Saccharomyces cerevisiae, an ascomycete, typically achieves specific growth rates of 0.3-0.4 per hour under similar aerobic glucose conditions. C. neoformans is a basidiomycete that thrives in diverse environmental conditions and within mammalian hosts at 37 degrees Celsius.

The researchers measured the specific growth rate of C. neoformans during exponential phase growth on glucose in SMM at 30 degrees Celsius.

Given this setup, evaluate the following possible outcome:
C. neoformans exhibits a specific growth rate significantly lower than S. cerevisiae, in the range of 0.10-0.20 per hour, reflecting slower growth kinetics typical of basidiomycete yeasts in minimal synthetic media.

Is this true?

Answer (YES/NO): YES